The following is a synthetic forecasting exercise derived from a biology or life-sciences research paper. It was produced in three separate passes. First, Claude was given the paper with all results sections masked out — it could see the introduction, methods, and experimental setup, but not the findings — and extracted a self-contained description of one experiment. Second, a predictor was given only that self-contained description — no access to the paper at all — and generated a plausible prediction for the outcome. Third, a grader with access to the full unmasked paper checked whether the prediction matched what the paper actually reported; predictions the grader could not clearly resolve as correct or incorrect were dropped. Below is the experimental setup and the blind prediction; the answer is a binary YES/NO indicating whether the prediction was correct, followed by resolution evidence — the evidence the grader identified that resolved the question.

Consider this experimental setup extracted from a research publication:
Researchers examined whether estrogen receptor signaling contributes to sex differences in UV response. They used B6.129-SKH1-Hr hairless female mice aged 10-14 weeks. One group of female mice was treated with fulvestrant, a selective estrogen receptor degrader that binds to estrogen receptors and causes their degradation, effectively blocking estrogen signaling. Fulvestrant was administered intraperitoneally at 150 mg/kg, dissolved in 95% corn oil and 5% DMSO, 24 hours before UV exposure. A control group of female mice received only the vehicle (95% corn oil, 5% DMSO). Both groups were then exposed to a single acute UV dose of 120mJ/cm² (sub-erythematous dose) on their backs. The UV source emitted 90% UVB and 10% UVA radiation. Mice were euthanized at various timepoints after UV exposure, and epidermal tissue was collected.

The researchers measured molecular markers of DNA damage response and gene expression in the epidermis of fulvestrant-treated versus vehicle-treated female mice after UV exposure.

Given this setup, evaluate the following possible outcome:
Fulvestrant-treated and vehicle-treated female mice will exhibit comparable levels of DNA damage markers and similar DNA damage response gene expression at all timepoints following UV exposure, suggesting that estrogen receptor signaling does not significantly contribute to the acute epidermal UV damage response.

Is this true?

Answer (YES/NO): NO